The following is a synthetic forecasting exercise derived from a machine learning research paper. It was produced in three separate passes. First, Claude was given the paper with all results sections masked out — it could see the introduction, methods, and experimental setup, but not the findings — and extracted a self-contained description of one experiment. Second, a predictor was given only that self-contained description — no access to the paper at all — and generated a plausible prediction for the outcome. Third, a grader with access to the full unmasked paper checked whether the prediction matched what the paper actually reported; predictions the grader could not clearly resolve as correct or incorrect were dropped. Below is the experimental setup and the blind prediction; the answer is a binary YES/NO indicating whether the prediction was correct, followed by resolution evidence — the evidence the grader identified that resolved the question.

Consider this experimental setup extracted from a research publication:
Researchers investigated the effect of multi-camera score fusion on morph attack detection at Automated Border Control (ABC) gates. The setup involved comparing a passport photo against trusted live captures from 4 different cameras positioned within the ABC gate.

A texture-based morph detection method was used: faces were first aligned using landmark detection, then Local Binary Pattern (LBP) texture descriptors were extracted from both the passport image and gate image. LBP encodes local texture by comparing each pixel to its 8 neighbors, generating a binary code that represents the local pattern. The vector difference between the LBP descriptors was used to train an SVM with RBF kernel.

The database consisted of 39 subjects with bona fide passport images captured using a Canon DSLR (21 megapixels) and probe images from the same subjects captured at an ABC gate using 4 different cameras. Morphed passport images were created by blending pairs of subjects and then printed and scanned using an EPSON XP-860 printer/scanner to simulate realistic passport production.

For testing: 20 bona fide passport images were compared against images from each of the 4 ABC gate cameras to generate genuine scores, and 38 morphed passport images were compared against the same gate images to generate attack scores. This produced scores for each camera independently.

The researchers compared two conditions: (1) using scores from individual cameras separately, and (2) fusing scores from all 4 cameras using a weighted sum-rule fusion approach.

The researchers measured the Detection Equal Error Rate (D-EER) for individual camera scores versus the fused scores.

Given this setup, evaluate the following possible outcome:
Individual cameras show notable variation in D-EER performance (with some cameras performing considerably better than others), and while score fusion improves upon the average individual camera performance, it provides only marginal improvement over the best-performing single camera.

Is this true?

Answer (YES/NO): NO